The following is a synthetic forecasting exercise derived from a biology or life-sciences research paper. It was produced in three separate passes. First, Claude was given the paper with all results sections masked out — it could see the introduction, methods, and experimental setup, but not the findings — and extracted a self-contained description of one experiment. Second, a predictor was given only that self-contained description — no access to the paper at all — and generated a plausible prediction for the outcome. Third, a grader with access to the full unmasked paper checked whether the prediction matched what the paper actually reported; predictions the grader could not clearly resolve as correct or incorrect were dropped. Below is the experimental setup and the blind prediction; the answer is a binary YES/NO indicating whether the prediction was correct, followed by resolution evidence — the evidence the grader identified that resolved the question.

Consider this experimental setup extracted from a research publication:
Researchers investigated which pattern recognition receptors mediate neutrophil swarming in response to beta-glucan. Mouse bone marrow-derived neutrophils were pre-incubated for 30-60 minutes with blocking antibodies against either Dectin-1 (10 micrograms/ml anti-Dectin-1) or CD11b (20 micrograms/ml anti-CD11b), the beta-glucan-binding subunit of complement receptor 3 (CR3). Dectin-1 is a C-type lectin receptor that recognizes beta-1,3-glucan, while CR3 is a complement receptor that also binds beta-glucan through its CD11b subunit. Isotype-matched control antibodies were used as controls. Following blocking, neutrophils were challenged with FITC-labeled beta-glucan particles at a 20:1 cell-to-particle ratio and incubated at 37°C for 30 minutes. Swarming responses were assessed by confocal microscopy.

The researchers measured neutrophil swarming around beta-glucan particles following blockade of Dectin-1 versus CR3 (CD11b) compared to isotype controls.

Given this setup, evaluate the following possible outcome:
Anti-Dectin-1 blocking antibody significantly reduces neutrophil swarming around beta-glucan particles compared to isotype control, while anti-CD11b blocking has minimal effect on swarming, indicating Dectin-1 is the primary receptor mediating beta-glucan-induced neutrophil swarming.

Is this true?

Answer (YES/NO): NO